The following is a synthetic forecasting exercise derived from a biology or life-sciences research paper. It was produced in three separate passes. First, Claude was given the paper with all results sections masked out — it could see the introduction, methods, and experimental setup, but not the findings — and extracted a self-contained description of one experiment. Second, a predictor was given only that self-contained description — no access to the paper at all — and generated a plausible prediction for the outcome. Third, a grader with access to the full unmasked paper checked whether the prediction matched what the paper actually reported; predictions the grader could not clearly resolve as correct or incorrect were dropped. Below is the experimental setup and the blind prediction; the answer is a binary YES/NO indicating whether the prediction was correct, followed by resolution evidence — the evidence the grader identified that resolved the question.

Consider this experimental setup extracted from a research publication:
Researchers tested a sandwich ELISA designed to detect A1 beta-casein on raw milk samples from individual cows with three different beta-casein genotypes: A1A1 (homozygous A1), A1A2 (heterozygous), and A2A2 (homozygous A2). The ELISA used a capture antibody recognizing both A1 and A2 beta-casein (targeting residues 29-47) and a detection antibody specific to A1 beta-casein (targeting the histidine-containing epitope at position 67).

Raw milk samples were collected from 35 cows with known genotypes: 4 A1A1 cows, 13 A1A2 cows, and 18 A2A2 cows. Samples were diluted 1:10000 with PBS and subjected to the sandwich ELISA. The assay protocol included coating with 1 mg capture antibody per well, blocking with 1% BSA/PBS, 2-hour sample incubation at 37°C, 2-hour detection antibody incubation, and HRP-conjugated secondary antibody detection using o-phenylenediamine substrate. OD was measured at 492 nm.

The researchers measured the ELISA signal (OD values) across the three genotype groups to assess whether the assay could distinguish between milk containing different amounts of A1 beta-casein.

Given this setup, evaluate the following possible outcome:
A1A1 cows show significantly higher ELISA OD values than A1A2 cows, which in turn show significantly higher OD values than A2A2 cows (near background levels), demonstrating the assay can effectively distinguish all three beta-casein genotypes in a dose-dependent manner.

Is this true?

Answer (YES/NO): NO